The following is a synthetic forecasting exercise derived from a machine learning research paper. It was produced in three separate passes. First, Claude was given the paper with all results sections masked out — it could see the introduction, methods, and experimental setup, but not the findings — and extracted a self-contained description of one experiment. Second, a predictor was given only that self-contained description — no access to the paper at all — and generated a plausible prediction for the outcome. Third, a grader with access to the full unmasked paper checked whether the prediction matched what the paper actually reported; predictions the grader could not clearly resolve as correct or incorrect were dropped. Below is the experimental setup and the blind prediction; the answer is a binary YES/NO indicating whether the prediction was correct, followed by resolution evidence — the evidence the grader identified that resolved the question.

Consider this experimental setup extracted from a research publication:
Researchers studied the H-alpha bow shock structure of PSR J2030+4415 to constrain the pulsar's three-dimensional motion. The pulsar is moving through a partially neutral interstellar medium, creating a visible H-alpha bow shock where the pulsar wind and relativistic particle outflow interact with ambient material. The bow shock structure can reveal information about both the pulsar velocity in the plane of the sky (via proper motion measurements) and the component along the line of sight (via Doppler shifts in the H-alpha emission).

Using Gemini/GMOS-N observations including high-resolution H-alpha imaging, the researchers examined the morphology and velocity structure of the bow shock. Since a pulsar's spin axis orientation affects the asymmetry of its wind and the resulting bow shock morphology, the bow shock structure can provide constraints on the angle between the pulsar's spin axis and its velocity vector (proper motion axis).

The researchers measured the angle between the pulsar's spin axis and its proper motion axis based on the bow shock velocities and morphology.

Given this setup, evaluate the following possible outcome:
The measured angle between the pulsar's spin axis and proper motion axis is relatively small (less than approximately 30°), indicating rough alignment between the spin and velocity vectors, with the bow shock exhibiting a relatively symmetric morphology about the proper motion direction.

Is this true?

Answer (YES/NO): YES